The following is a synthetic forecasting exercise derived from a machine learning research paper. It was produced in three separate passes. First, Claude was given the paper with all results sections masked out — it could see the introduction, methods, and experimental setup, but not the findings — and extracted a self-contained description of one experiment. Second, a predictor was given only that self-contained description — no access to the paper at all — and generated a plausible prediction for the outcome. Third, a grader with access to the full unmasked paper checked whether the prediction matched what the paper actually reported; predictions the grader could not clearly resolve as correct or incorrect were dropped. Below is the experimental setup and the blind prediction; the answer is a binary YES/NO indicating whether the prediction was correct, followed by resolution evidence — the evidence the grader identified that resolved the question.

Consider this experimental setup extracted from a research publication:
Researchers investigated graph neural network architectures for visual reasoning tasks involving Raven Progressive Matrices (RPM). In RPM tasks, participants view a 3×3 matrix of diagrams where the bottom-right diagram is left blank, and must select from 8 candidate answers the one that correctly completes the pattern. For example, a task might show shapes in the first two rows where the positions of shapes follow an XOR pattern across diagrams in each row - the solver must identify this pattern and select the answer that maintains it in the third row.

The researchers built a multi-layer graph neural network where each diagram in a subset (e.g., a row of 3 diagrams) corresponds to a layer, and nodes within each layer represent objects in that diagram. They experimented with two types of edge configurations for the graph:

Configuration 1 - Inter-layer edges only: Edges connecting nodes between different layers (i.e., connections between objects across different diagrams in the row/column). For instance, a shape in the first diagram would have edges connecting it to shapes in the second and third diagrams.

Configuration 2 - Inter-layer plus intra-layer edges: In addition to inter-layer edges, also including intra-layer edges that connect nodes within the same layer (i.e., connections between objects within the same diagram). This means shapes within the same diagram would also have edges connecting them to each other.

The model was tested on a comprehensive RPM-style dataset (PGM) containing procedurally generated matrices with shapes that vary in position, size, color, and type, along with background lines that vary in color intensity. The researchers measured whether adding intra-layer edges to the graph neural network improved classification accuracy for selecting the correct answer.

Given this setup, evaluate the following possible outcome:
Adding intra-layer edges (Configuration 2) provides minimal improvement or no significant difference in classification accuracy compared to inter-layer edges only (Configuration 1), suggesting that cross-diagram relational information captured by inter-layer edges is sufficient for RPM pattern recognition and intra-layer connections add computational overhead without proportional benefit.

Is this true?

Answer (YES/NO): YES